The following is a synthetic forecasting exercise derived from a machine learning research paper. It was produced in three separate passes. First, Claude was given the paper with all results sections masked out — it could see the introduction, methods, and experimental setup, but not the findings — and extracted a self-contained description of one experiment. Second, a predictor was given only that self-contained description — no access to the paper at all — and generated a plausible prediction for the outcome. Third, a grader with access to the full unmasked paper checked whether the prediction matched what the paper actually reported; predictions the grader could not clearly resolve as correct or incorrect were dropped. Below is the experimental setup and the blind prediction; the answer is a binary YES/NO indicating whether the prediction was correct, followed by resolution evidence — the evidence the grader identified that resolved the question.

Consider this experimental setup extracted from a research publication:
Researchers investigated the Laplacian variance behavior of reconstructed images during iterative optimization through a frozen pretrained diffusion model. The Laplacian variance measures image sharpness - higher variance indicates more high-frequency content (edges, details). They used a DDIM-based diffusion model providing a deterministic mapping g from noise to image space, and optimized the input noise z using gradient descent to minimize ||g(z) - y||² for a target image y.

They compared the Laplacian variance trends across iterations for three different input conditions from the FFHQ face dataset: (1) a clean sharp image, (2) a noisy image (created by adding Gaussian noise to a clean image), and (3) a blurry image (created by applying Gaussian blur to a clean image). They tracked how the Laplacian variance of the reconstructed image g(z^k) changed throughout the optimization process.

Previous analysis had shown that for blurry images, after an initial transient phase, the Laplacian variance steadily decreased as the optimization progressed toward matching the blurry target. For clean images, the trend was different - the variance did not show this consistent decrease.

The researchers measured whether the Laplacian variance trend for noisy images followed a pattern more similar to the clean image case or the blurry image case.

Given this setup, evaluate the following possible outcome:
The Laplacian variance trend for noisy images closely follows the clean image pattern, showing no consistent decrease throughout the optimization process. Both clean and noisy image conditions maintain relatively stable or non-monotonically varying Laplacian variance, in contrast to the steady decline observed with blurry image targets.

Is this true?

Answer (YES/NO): YES